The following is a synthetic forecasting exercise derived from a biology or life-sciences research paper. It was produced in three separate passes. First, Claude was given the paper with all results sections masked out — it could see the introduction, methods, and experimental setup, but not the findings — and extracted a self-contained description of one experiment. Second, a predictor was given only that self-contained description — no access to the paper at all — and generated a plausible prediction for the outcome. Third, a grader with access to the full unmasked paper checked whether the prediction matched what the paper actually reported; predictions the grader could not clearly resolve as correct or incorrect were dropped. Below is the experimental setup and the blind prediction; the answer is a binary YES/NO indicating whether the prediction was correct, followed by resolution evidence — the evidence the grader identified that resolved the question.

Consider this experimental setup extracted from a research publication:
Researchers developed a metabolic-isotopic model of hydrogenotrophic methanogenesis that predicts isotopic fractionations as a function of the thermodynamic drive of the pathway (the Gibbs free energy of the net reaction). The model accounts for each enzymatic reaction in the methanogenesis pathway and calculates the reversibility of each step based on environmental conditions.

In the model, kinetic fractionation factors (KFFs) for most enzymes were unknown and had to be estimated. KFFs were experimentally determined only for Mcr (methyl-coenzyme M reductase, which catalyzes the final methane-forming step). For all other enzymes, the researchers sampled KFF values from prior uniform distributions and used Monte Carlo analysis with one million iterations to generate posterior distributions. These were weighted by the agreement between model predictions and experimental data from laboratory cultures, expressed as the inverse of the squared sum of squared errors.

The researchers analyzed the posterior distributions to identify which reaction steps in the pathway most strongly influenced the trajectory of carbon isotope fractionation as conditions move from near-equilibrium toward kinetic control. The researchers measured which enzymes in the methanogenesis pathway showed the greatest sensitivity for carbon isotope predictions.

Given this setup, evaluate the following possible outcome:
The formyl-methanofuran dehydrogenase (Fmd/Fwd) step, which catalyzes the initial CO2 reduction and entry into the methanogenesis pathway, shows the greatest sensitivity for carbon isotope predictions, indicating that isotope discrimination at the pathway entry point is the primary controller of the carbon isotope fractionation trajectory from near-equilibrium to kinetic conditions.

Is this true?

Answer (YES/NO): NO